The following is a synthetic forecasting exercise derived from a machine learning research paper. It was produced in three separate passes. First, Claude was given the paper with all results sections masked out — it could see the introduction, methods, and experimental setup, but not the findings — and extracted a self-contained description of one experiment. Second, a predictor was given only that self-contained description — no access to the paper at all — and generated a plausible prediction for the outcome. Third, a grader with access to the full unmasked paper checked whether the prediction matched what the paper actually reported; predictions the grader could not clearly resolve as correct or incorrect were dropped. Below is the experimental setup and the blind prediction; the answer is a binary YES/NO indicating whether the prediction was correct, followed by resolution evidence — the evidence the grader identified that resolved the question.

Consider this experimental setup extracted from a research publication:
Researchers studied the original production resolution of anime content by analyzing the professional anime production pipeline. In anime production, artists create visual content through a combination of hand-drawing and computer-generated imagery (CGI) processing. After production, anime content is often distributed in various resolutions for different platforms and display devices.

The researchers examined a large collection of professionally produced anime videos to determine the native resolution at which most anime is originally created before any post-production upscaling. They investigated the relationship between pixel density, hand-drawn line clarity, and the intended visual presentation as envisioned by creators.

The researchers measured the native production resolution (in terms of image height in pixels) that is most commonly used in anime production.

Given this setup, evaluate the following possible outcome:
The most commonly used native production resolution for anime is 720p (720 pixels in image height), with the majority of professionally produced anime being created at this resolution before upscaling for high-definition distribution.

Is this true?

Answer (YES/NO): YES